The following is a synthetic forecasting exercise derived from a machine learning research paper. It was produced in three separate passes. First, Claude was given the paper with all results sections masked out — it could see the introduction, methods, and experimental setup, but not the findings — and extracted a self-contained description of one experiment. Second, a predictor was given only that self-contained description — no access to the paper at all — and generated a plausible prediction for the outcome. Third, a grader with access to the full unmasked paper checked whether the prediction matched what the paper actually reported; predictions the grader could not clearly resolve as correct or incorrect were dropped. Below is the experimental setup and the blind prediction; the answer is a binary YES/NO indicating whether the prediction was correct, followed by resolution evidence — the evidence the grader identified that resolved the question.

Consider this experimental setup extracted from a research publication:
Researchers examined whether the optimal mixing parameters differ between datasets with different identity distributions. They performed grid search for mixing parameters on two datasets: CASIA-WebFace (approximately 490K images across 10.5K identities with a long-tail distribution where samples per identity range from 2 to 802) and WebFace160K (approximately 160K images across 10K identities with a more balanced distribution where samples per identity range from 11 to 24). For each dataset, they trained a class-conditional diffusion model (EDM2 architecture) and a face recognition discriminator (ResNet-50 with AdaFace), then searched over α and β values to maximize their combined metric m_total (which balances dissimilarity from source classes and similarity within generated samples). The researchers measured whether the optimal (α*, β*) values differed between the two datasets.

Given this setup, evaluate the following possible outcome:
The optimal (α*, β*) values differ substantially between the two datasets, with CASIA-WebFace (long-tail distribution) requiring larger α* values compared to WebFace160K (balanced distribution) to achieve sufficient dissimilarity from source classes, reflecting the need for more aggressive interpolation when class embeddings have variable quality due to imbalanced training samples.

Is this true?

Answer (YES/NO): NO